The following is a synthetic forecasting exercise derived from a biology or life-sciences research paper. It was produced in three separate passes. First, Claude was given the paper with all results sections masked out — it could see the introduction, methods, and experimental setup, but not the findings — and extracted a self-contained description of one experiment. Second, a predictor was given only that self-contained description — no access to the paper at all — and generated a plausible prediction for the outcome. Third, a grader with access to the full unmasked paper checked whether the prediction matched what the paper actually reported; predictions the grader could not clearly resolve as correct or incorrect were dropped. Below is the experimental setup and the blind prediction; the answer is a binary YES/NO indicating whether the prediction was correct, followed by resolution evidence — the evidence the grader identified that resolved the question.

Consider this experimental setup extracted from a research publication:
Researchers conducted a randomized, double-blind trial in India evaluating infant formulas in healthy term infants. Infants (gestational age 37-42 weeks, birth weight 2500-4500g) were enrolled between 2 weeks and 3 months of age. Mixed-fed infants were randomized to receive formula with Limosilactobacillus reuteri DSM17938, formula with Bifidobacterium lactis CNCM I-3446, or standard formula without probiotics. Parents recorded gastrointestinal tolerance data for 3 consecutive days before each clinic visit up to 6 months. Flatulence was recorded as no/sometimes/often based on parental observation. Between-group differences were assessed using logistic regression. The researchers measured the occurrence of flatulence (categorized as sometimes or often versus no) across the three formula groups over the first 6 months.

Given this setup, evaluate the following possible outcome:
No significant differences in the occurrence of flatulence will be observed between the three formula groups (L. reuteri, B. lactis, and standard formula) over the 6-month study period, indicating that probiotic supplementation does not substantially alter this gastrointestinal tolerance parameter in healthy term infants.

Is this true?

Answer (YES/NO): YES